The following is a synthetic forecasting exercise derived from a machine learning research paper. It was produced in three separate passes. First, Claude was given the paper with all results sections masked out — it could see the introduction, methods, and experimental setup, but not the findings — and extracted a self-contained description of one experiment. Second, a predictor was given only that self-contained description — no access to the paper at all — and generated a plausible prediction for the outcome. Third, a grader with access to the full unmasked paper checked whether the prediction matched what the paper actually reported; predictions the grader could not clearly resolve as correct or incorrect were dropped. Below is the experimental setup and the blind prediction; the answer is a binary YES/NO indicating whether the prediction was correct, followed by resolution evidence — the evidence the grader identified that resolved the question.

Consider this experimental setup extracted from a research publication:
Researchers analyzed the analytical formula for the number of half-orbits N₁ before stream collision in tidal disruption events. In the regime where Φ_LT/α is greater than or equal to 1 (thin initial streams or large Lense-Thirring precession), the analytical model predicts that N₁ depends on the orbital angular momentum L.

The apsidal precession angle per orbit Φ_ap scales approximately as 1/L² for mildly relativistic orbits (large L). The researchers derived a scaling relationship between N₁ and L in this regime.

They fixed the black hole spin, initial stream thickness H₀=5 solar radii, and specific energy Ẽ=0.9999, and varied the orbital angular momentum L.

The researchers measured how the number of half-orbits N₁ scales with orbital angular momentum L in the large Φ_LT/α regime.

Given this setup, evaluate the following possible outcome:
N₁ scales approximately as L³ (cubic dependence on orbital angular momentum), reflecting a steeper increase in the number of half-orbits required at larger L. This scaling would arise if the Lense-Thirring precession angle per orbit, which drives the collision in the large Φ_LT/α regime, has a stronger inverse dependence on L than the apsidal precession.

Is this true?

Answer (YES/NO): NO